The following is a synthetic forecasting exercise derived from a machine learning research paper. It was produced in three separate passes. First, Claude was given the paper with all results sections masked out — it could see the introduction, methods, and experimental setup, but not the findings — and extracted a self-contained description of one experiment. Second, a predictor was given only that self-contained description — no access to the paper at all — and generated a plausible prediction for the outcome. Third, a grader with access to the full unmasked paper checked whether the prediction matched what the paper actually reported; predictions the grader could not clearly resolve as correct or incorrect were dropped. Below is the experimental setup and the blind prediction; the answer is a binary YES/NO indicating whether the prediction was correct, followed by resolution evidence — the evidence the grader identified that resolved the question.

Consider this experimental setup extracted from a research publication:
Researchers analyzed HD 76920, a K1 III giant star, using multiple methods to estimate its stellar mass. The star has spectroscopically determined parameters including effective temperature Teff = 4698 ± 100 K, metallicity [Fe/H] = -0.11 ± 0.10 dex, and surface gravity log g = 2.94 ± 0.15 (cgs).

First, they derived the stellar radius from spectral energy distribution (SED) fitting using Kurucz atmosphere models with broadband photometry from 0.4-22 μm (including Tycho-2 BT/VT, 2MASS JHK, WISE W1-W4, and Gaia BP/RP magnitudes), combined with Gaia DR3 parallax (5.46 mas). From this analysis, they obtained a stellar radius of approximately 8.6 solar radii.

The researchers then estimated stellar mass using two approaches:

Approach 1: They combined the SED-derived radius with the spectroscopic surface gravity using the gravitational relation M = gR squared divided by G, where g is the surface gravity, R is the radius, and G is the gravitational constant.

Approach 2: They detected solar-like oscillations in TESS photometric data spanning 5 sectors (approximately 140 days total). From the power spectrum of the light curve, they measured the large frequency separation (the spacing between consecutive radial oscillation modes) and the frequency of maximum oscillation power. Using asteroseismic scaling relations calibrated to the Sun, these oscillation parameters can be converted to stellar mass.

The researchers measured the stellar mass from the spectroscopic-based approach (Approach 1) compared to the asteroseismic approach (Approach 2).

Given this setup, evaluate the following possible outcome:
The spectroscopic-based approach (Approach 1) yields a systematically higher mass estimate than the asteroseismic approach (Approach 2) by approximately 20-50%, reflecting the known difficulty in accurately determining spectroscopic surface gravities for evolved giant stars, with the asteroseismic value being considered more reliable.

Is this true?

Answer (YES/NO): NO